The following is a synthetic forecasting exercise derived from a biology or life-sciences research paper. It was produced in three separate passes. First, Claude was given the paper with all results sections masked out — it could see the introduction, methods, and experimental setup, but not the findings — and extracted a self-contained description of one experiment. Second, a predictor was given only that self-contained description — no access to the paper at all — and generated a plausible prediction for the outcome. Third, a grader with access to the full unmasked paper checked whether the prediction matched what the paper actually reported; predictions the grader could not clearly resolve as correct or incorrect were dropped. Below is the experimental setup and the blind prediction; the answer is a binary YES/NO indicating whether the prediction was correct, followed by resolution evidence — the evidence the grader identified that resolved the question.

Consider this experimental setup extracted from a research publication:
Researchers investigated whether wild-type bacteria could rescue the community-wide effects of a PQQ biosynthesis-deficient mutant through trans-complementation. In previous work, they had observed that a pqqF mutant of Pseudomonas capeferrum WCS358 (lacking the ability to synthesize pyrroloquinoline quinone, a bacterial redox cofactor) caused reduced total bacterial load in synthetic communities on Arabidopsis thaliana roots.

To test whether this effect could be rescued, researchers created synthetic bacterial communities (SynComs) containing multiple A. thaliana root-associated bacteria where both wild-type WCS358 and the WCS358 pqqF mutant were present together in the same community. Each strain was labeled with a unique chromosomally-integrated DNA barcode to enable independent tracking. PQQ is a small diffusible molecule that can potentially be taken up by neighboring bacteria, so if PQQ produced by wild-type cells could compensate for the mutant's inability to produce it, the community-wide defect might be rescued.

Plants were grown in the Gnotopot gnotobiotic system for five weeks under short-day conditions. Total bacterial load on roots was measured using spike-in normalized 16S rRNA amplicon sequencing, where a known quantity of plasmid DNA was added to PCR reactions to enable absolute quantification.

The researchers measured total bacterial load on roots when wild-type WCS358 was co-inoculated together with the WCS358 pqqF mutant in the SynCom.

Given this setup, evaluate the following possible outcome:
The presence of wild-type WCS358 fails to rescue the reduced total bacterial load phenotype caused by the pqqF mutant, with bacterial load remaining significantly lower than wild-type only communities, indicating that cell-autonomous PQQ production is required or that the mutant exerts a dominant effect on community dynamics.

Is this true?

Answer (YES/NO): YES